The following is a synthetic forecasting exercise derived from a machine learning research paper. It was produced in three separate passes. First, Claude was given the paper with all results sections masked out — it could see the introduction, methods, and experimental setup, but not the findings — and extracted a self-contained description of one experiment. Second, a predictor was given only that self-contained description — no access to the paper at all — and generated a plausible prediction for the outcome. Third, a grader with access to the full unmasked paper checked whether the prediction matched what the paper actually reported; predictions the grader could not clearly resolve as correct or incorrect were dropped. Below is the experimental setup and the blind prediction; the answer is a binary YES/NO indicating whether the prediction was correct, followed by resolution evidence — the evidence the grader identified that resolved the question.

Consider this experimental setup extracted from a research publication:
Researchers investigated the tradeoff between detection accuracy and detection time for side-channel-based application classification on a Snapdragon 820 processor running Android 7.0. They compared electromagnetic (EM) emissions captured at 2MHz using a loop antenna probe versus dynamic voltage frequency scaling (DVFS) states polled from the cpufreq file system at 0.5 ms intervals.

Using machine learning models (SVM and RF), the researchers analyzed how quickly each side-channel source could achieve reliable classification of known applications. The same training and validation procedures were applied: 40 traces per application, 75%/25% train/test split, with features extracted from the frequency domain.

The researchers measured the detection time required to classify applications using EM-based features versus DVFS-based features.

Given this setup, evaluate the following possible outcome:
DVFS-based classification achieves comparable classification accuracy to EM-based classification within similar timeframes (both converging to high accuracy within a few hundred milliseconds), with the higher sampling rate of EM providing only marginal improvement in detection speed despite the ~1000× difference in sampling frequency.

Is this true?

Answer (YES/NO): NO